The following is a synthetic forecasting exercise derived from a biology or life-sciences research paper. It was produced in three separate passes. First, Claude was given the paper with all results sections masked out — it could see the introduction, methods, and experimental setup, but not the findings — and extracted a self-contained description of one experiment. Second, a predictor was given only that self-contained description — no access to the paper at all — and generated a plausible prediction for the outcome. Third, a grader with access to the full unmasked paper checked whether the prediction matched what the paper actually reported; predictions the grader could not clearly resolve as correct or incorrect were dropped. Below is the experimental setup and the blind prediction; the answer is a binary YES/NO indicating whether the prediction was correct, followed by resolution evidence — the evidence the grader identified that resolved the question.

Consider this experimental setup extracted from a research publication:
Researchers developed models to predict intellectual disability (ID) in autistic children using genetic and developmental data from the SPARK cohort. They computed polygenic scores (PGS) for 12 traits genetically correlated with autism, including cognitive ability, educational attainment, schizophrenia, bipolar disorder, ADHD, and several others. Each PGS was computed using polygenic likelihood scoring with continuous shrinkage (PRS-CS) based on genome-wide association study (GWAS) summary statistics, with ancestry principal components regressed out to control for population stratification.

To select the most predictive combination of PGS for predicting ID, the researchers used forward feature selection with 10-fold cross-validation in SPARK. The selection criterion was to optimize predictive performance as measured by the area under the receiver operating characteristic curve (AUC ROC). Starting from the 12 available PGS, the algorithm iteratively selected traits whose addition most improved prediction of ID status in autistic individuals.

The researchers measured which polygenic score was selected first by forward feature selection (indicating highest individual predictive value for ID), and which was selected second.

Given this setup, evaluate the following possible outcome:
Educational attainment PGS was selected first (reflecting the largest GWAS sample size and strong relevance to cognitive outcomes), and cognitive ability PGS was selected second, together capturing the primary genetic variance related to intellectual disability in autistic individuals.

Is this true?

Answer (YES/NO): NO